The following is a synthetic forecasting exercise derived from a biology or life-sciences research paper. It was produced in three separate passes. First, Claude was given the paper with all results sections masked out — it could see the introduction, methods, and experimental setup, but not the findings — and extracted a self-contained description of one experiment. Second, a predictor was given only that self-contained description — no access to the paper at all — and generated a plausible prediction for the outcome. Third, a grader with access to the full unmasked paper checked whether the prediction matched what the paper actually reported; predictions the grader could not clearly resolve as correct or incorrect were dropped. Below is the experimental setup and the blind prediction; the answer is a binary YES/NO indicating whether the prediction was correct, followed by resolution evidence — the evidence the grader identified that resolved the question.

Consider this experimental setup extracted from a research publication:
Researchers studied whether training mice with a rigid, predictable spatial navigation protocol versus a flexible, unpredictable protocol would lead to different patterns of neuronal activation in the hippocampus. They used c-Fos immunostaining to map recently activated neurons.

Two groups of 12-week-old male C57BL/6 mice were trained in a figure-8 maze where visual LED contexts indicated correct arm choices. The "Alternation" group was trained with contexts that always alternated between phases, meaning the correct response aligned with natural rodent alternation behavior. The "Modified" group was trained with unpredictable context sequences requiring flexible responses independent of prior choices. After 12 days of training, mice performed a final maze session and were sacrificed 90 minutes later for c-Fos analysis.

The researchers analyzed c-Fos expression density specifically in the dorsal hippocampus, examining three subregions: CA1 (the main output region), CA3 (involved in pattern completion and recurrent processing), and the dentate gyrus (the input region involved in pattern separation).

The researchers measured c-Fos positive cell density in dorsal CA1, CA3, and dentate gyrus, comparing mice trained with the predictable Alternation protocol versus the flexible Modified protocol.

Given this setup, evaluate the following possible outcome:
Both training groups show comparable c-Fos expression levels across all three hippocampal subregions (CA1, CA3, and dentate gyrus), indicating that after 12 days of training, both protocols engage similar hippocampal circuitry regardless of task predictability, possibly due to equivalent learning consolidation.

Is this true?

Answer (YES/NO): NO